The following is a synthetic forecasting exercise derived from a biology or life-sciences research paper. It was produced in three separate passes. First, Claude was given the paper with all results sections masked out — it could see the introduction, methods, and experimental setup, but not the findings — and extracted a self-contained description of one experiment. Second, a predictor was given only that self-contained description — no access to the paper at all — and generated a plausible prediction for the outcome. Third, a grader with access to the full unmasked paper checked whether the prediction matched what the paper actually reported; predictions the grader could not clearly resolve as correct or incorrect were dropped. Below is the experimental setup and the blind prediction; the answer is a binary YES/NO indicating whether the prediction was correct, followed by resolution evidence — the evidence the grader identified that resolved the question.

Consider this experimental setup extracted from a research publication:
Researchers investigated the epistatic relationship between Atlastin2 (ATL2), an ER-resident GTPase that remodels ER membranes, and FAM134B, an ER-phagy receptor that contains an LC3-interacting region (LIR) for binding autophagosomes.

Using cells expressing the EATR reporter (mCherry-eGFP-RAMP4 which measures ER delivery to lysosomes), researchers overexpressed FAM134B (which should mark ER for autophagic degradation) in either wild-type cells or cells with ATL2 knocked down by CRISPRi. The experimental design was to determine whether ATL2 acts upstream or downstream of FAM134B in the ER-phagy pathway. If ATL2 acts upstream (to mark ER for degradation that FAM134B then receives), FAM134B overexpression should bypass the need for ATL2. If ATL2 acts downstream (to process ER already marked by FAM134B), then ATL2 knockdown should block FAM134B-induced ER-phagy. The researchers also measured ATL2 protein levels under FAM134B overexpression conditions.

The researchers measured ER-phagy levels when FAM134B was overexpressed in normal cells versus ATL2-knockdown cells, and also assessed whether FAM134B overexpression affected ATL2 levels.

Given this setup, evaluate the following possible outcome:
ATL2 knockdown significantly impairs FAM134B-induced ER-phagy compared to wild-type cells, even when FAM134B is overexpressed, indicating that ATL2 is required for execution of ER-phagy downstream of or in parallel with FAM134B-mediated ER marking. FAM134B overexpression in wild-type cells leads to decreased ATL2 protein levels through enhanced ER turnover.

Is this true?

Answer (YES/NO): YES